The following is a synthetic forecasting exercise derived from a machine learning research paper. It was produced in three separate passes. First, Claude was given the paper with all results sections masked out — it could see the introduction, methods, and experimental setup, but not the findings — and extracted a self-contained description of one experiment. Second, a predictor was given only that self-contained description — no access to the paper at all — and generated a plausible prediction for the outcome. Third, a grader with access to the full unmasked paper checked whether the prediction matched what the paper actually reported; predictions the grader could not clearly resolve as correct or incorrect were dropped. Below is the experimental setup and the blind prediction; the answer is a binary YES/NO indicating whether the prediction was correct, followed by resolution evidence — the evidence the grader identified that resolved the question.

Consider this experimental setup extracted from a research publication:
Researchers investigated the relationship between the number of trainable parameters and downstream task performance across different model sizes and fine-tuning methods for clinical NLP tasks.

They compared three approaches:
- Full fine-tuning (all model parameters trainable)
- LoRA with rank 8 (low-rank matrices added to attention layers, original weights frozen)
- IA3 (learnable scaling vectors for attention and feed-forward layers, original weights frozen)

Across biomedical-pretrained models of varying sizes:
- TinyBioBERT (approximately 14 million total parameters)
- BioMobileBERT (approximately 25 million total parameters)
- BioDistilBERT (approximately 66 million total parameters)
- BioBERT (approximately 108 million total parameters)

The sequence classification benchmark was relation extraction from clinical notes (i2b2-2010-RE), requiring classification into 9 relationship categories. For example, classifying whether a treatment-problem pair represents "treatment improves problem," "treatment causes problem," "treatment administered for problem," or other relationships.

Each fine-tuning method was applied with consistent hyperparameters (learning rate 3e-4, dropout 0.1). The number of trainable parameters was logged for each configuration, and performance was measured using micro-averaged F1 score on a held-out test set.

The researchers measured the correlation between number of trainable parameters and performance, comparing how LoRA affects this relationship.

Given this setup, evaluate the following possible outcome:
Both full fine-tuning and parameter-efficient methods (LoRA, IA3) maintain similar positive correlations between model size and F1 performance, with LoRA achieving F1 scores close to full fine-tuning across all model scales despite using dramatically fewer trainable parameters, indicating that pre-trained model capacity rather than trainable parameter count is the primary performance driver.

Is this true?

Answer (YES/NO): NO